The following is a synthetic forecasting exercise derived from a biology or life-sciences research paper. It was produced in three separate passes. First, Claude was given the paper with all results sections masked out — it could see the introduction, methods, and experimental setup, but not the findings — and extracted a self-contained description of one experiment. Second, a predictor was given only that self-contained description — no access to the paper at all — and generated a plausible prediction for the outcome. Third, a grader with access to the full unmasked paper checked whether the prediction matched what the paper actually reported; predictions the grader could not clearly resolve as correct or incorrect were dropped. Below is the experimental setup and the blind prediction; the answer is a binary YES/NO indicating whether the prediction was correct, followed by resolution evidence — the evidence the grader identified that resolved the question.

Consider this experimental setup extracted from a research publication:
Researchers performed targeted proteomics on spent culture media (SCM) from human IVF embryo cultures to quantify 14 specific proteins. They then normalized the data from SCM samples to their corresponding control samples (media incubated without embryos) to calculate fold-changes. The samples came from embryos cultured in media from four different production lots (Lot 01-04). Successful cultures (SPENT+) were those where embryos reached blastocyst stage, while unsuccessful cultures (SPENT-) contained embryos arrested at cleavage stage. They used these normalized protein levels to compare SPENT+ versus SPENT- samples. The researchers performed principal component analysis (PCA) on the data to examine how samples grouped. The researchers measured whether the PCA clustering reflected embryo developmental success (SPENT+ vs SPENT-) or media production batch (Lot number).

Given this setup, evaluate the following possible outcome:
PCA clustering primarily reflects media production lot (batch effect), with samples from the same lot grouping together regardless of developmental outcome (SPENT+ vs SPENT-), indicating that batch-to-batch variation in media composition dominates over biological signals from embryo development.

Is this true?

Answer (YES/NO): YES